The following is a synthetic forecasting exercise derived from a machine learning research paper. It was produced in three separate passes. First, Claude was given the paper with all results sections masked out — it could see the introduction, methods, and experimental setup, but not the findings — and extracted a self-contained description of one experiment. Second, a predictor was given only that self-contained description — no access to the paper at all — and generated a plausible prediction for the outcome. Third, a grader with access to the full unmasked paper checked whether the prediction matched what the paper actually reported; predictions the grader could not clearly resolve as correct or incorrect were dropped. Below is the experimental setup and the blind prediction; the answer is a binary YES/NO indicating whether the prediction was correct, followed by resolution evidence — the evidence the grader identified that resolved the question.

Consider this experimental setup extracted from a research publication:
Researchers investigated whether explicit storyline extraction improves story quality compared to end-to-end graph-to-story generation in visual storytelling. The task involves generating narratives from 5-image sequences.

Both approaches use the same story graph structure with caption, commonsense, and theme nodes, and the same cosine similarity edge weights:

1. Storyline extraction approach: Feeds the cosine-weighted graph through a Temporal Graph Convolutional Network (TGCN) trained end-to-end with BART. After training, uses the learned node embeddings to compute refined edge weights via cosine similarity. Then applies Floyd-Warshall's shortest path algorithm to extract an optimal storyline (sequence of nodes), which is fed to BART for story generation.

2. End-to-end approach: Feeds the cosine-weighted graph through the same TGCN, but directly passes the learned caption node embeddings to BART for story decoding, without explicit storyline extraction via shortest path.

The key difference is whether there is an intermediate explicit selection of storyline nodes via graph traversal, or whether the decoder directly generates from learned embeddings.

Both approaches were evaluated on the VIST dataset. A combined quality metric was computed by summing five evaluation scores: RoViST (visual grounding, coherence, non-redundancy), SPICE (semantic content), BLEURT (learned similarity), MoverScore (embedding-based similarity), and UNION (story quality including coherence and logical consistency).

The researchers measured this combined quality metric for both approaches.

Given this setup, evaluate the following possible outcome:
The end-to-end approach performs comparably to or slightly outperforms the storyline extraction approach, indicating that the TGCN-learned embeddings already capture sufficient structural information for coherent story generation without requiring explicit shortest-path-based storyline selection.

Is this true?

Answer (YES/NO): NO